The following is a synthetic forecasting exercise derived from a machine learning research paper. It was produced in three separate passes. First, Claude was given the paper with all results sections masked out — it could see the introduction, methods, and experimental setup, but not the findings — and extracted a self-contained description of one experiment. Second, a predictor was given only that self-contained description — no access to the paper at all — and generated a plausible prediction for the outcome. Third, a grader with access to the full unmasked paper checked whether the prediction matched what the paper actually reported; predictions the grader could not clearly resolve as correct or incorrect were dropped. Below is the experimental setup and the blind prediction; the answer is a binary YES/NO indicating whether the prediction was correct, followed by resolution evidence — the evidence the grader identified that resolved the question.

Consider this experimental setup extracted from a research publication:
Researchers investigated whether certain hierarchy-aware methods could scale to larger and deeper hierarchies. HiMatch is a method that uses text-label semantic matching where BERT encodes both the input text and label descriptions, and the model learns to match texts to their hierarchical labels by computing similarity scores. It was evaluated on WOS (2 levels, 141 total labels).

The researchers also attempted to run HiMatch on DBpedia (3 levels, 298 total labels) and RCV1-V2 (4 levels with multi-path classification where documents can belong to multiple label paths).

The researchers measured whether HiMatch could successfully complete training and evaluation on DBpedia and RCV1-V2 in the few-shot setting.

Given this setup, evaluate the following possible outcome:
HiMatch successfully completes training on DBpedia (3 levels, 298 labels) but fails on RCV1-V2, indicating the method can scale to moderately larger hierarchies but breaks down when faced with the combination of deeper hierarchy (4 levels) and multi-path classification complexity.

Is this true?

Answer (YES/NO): NO